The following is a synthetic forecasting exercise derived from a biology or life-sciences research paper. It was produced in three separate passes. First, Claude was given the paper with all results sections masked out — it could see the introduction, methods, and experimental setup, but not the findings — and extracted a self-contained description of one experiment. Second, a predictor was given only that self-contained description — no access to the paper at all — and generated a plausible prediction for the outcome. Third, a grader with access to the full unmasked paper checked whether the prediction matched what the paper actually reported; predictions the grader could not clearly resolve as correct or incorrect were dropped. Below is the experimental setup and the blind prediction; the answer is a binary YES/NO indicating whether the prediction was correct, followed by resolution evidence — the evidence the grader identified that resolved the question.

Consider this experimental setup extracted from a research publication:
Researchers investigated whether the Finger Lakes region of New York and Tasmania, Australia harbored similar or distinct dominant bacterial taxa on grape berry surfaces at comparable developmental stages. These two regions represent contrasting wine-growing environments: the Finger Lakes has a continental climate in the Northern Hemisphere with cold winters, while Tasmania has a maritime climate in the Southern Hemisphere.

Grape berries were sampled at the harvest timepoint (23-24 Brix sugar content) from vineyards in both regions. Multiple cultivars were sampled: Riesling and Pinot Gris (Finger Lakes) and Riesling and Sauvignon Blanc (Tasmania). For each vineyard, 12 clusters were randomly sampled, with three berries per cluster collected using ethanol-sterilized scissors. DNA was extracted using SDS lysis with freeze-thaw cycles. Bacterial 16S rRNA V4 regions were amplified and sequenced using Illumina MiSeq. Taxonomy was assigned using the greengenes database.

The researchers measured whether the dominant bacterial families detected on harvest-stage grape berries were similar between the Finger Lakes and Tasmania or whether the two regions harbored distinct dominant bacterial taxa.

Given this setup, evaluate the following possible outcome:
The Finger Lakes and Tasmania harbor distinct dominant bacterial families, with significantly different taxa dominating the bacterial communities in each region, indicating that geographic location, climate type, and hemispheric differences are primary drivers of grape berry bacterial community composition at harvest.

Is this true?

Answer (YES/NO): NO